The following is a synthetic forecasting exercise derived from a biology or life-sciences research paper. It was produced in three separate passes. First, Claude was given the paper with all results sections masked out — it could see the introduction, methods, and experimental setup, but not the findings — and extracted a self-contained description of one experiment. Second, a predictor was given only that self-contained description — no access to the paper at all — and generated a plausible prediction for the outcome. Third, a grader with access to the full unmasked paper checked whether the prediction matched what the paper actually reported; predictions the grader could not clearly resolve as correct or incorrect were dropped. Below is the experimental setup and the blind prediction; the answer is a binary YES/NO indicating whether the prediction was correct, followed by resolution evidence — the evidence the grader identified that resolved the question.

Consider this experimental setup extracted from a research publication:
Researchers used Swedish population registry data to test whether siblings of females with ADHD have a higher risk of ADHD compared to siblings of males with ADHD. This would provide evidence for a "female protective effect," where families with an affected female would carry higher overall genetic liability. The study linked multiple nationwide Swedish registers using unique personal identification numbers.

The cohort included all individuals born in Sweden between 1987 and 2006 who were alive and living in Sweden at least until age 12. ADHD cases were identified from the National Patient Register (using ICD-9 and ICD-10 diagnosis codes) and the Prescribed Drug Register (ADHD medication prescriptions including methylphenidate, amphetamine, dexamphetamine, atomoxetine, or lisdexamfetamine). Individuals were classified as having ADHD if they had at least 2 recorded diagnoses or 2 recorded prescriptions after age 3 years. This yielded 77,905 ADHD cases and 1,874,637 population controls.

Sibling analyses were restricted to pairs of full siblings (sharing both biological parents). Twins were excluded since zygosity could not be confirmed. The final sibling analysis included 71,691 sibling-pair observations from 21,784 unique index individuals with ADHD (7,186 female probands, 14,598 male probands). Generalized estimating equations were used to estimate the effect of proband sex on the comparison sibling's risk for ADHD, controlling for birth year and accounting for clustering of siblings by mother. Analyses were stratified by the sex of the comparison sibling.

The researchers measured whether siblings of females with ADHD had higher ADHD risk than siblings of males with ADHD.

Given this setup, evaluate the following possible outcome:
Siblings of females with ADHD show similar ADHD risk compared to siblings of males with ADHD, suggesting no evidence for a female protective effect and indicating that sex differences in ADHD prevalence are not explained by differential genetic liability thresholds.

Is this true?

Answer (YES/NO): NO